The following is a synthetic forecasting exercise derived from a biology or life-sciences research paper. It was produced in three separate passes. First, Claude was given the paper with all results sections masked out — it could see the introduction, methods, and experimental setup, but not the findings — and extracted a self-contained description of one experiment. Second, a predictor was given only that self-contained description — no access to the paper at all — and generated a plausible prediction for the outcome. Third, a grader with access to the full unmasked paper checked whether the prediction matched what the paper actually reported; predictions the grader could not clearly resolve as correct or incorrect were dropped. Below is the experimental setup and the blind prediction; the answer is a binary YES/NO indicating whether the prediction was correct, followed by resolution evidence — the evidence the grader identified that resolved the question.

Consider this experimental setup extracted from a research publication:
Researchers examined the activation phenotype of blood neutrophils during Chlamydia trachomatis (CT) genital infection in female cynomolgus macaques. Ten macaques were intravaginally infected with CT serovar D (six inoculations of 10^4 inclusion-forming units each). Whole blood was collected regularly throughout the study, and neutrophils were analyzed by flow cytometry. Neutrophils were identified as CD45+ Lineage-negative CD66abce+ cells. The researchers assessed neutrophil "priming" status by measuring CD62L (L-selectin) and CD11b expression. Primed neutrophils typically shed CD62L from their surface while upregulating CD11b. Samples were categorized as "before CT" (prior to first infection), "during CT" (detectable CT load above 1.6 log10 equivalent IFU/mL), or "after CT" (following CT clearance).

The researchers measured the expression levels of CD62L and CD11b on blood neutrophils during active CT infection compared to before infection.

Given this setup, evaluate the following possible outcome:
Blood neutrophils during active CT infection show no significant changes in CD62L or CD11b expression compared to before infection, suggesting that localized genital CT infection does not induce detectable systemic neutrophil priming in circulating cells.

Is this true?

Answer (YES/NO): NO